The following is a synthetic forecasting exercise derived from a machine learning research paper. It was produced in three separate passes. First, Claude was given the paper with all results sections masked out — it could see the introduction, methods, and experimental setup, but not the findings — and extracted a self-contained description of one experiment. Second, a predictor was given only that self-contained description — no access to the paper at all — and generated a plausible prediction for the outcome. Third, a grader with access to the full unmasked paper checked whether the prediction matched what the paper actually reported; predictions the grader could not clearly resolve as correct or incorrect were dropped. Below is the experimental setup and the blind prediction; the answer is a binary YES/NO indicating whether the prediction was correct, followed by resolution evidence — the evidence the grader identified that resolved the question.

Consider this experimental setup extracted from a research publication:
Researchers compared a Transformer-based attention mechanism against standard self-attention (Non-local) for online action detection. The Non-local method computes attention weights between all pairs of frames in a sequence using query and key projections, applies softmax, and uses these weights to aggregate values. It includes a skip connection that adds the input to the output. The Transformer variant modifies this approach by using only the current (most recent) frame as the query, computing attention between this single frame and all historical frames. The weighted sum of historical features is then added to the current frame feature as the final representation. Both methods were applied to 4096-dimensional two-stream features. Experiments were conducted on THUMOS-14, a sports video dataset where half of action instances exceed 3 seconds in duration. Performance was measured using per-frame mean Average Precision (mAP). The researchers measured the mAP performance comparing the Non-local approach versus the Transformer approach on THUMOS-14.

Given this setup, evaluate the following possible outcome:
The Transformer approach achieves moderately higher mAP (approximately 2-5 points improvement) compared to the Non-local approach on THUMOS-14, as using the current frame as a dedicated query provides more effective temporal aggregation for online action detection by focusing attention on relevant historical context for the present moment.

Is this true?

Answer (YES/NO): NO